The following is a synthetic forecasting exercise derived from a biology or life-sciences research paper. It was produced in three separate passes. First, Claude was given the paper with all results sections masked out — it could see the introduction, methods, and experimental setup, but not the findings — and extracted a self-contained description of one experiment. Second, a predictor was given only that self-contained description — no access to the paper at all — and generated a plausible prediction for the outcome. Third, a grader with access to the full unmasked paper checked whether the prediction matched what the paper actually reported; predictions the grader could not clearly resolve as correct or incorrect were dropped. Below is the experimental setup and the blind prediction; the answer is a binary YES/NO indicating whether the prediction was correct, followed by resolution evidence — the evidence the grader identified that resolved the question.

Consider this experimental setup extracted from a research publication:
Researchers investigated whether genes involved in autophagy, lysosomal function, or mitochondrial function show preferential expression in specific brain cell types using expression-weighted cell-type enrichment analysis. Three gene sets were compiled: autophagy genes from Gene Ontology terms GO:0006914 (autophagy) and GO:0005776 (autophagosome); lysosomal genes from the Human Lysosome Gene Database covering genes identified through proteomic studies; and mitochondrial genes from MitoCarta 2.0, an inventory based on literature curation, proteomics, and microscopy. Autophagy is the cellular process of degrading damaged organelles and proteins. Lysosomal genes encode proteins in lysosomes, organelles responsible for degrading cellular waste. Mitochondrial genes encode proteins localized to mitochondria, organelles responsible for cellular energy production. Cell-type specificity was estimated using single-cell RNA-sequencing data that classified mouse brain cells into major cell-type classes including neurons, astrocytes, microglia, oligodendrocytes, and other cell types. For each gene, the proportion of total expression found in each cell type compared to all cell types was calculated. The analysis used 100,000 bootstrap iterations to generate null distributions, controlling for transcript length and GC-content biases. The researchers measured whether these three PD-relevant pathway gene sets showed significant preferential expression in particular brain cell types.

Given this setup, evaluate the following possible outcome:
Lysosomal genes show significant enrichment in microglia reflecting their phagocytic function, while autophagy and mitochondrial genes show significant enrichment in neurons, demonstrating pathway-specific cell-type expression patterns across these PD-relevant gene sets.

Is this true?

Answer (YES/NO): NO